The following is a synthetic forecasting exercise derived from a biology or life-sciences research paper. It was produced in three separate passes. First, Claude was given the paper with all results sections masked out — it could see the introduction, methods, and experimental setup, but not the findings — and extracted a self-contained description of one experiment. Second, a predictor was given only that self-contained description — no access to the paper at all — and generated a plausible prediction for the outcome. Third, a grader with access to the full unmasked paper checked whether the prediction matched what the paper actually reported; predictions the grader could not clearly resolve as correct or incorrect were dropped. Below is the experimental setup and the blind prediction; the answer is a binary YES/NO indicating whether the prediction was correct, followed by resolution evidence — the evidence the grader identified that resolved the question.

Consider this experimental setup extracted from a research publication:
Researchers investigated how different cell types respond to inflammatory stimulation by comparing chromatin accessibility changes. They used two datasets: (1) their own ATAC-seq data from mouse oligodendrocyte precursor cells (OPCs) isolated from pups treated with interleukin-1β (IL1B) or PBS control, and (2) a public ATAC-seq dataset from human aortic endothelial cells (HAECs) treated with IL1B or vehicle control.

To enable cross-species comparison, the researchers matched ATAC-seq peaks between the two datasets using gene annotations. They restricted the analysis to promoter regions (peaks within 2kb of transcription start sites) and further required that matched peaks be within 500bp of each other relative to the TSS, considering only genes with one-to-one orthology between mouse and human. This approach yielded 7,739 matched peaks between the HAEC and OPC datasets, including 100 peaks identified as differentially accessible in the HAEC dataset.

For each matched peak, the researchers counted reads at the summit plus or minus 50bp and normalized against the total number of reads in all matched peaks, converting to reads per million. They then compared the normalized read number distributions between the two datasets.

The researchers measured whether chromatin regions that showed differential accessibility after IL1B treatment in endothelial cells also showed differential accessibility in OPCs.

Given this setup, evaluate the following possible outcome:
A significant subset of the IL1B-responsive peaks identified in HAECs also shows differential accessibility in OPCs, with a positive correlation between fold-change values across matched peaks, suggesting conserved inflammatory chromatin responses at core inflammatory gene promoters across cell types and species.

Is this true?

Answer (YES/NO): NO